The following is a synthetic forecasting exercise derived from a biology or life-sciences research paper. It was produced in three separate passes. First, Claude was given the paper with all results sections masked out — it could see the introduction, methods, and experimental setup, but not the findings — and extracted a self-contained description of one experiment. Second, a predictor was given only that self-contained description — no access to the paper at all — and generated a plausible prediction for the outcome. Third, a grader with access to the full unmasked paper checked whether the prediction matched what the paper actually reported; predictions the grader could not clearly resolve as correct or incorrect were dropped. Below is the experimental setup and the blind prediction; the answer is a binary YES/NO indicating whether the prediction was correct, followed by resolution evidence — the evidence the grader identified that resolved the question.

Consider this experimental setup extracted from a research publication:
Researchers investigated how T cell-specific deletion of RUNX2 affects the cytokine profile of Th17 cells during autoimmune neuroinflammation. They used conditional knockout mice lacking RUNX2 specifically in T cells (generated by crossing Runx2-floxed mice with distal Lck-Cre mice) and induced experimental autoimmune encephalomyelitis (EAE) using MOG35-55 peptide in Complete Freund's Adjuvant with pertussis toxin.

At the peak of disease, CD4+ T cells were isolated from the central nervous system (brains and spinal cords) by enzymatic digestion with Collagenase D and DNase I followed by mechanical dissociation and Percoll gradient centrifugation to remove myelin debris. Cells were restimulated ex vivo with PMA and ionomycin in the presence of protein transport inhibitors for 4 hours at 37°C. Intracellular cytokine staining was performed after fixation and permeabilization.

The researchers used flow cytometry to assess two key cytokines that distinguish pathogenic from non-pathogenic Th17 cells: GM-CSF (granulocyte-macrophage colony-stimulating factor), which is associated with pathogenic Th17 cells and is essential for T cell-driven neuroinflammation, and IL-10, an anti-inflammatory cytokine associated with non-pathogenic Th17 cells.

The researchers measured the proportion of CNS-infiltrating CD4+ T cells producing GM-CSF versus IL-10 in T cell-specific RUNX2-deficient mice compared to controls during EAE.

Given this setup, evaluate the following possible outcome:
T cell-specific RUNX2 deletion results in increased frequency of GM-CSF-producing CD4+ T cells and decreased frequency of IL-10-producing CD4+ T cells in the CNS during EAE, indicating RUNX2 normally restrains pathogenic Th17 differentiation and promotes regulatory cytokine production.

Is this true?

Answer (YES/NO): NO